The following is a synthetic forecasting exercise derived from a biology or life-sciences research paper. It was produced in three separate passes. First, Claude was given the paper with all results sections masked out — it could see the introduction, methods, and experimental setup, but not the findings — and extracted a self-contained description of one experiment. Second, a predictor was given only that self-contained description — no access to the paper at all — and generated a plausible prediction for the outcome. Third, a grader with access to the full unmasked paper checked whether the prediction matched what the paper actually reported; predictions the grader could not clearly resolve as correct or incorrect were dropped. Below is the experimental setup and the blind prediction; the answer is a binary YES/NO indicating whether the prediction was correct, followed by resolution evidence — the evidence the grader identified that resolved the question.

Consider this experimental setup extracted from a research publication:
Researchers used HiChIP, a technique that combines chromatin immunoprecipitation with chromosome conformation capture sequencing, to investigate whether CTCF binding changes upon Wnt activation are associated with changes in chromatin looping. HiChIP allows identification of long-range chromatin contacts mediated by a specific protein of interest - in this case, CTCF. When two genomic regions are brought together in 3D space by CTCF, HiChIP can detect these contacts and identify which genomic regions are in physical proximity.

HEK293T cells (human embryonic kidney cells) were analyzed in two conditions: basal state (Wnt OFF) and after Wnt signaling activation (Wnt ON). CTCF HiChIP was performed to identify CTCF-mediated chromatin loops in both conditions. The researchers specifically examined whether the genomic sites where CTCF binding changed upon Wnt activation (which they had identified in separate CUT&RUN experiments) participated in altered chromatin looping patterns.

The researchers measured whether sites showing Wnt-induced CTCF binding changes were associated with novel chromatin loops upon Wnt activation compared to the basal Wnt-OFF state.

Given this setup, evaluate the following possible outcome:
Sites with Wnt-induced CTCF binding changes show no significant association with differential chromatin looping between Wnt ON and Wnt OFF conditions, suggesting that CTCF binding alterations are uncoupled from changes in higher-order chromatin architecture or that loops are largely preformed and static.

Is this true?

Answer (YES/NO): NO